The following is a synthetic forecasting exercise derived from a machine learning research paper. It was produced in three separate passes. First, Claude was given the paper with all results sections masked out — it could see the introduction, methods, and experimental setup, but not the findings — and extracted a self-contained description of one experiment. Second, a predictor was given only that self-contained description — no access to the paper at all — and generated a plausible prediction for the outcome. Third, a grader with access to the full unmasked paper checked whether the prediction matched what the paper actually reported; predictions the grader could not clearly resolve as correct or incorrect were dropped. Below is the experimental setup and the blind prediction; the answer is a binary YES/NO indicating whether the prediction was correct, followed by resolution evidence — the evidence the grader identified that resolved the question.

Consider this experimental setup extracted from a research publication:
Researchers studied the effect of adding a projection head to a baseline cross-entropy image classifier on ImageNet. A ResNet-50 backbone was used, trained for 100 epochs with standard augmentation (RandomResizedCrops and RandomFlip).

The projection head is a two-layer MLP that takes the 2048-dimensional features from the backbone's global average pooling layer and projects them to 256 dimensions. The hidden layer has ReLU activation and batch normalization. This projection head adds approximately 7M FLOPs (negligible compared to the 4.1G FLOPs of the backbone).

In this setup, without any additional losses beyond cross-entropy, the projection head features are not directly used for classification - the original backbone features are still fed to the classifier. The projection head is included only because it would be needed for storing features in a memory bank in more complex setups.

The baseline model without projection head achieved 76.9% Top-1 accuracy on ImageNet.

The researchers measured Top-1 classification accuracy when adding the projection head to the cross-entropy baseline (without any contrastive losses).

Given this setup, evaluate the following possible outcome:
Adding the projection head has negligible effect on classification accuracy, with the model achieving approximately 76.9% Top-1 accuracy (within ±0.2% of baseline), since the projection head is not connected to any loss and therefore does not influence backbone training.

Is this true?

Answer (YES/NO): YES